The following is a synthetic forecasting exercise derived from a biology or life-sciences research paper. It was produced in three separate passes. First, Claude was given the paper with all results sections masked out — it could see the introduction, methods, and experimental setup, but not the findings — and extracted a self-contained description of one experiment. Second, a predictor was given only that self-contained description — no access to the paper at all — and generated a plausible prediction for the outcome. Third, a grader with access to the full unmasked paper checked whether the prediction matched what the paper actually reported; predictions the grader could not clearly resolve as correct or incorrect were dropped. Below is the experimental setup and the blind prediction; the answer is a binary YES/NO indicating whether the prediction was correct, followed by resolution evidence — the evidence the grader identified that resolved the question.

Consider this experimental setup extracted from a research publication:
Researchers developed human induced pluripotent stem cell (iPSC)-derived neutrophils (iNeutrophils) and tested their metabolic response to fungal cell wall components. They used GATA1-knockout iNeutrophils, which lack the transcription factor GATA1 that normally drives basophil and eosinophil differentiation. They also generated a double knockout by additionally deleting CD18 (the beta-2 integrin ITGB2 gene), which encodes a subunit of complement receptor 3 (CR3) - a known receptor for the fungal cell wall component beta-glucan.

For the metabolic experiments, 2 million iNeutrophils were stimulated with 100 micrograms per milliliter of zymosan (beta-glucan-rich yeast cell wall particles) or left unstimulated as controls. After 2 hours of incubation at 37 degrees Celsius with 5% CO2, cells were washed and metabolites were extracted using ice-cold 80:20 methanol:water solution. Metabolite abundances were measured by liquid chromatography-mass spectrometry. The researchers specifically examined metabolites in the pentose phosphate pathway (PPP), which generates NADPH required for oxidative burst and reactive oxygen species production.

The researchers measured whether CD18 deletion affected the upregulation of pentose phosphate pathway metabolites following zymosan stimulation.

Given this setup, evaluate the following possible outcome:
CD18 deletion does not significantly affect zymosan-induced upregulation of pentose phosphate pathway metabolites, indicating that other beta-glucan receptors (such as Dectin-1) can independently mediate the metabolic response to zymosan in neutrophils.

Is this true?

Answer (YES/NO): YES